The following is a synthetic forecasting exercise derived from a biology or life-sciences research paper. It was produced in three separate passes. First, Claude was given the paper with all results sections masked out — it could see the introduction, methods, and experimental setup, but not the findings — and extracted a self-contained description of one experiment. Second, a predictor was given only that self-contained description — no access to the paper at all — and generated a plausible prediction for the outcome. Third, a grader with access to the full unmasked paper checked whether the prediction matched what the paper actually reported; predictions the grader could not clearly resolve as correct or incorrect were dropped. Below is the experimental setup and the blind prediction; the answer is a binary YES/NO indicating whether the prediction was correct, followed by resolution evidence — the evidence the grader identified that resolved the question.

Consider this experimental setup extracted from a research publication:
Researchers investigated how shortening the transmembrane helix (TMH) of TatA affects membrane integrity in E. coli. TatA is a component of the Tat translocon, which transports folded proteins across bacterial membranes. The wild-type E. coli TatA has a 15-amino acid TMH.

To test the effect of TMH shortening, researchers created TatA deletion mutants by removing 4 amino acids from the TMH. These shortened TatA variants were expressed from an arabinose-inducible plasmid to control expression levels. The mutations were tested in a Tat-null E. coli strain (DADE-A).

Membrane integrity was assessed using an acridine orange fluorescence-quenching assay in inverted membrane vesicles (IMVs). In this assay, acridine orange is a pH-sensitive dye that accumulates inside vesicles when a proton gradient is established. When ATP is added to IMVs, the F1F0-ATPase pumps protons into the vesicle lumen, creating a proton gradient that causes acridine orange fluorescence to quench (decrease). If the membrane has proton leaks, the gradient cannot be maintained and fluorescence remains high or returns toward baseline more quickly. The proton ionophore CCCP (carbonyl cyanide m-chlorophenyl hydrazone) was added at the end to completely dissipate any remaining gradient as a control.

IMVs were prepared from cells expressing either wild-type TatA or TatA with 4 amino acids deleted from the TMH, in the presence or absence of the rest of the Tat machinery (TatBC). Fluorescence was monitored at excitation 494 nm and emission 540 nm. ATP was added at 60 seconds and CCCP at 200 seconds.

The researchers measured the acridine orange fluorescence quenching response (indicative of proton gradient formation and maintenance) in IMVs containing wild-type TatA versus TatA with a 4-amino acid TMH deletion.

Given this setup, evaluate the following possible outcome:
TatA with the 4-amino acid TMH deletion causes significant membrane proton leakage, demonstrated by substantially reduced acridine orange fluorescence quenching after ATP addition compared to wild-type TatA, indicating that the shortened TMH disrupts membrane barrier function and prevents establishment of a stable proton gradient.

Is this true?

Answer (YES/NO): YES